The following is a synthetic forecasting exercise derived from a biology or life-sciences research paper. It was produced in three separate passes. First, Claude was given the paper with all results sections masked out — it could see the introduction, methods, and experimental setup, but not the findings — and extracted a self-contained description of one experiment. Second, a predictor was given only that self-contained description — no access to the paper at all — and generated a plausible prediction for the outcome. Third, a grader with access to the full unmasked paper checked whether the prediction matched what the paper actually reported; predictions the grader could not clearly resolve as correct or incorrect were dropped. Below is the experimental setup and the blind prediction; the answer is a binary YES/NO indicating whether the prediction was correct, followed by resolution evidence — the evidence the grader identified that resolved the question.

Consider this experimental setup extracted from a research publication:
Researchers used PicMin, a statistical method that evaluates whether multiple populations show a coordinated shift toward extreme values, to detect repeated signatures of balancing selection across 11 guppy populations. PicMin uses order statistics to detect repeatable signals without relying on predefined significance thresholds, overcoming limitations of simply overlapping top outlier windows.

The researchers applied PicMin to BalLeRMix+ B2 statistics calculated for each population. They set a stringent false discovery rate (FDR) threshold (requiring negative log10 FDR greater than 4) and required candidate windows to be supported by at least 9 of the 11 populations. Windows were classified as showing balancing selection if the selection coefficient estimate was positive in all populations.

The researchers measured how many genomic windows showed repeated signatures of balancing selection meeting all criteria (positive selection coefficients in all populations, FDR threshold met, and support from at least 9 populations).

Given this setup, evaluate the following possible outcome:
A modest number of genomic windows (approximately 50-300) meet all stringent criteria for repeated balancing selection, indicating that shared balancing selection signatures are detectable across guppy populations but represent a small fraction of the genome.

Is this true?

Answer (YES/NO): NO